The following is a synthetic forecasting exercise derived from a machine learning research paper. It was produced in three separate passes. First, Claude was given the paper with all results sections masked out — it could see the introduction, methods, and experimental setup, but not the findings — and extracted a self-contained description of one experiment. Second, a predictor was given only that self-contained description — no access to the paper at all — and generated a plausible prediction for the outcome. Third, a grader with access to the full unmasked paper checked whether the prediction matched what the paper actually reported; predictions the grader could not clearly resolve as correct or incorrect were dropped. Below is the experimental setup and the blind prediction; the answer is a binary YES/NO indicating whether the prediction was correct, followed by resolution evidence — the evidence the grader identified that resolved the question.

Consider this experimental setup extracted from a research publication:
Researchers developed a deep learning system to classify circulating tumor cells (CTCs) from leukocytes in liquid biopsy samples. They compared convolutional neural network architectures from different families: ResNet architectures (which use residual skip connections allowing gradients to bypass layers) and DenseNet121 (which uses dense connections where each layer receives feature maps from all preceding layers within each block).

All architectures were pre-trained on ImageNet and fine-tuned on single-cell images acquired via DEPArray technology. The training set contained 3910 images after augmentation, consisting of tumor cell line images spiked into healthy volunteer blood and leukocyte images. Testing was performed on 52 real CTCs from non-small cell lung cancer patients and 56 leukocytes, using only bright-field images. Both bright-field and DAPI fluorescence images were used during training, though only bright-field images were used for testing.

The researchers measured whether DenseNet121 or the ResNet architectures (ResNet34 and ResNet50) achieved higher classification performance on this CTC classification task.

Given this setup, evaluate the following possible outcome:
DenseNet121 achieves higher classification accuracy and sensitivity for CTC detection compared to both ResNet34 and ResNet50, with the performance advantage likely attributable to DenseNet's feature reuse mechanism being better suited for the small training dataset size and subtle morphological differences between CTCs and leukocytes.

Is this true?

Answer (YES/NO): NO